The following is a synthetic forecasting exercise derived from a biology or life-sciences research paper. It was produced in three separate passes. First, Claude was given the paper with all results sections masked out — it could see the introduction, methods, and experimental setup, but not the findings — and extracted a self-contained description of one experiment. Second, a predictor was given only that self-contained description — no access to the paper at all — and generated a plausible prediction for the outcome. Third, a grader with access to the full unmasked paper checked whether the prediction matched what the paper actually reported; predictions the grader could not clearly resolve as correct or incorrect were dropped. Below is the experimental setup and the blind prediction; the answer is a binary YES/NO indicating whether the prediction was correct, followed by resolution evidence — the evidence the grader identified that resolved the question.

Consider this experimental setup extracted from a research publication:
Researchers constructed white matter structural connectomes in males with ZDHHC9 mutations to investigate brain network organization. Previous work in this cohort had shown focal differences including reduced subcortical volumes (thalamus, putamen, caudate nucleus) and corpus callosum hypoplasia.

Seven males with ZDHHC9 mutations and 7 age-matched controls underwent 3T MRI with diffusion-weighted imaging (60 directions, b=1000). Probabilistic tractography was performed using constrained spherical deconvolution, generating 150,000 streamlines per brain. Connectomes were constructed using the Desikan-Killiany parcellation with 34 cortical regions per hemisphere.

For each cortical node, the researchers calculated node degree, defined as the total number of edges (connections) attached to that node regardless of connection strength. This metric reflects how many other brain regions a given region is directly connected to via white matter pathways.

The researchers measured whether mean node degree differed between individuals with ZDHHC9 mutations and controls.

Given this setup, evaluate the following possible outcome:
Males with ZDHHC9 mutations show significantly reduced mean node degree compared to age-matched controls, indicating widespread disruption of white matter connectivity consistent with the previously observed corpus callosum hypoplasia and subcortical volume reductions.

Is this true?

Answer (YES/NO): NO